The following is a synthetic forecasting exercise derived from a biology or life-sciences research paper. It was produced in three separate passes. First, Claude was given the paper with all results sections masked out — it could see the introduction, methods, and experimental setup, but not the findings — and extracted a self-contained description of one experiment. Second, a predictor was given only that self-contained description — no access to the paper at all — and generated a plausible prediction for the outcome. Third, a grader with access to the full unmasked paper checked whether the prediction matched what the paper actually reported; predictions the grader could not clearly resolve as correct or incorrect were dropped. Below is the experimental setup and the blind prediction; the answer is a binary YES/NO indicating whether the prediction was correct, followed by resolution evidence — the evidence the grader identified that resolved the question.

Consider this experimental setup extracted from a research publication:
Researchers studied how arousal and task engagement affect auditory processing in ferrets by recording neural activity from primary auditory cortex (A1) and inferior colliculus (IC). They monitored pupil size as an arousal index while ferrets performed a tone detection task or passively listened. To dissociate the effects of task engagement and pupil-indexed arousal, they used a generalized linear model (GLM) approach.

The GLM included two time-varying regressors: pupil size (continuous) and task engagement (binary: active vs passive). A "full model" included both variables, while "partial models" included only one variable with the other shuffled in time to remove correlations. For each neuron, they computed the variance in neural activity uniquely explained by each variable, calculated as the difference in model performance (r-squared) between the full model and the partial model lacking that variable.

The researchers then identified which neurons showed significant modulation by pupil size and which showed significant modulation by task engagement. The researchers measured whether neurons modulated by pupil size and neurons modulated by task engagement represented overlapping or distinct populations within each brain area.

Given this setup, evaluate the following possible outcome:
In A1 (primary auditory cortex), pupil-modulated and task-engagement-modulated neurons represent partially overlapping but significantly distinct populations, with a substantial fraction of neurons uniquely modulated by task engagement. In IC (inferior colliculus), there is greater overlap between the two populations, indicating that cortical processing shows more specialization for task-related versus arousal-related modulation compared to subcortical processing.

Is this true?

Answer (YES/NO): NO